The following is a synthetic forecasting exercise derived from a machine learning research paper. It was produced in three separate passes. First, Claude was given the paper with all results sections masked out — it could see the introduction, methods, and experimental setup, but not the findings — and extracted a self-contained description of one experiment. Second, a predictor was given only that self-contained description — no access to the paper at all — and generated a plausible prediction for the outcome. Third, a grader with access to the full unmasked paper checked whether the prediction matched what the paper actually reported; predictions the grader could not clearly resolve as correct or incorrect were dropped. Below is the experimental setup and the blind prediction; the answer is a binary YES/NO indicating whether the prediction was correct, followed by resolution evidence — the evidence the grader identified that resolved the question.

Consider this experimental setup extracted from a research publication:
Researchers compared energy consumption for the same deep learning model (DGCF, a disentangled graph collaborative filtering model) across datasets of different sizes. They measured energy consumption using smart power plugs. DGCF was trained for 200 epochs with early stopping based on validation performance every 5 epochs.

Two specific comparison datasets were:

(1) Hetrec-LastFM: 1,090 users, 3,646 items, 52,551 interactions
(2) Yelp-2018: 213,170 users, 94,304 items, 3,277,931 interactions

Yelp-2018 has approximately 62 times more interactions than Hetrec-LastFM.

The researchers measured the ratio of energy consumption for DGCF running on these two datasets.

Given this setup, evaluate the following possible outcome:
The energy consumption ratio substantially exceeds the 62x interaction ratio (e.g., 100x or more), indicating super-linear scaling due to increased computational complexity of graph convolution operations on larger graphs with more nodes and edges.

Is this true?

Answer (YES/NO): YES